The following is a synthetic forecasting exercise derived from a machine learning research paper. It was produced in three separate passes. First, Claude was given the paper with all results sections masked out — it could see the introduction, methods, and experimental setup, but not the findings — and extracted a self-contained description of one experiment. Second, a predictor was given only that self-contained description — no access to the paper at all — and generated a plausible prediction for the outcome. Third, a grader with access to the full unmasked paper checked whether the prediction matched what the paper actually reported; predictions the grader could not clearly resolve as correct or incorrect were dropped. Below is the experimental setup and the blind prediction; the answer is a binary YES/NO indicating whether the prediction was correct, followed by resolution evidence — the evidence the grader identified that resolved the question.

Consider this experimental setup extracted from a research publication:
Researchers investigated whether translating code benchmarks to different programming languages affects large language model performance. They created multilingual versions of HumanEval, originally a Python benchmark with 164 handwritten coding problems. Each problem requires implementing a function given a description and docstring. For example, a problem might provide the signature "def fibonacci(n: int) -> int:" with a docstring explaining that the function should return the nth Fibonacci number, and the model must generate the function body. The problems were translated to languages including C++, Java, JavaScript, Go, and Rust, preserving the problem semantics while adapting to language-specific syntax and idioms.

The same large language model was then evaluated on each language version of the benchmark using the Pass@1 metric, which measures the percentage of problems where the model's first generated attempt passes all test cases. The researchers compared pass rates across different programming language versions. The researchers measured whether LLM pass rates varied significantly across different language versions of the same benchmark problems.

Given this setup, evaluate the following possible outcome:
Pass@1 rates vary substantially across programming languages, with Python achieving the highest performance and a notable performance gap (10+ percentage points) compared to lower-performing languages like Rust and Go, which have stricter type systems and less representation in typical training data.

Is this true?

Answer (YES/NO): NO